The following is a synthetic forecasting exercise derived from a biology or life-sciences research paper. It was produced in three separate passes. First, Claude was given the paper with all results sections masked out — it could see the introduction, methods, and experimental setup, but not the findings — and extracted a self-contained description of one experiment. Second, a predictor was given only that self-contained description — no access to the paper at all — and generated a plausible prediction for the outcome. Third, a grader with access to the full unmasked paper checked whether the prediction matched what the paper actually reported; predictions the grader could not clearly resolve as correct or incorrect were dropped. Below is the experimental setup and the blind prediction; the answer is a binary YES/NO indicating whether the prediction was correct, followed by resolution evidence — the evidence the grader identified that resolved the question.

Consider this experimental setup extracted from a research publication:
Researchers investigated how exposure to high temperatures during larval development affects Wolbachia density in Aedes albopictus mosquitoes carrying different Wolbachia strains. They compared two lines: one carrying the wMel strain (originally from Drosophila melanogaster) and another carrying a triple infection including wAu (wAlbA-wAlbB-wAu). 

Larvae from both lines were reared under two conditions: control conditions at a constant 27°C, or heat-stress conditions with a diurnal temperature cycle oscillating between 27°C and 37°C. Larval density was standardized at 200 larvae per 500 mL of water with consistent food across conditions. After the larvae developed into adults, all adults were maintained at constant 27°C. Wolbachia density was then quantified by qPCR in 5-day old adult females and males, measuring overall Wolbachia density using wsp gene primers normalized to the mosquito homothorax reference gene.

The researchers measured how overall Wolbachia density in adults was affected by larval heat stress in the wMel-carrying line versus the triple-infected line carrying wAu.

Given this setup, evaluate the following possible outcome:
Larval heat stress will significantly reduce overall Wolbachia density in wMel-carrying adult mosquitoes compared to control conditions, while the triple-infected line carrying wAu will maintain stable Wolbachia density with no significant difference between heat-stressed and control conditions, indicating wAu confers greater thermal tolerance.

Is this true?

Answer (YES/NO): NO